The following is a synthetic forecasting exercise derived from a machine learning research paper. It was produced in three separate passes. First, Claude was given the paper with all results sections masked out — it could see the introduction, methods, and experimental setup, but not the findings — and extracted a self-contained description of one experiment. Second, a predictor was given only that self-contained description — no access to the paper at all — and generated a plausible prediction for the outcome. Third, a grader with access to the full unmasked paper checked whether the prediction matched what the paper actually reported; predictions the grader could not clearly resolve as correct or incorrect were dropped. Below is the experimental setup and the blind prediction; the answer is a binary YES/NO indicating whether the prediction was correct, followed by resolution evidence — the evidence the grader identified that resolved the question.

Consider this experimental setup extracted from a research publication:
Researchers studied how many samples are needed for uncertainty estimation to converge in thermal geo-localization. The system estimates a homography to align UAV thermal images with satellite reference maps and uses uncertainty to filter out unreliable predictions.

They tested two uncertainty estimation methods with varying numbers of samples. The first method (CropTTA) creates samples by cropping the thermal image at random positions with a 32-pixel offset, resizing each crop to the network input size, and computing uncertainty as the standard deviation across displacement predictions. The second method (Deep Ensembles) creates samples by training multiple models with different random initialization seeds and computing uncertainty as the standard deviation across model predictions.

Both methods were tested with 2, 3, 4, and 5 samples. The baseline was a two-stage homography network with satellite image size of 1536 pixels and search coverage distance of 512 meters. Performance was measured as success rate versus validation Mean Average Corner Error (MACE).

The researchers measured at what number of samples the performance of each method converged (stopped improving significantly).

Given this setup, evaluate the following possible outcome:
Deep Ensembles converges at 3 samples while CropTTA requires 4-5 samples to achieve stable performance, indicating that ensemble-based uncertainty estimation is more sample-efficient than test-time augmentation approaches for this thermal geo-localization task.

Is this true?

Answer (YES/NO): NO